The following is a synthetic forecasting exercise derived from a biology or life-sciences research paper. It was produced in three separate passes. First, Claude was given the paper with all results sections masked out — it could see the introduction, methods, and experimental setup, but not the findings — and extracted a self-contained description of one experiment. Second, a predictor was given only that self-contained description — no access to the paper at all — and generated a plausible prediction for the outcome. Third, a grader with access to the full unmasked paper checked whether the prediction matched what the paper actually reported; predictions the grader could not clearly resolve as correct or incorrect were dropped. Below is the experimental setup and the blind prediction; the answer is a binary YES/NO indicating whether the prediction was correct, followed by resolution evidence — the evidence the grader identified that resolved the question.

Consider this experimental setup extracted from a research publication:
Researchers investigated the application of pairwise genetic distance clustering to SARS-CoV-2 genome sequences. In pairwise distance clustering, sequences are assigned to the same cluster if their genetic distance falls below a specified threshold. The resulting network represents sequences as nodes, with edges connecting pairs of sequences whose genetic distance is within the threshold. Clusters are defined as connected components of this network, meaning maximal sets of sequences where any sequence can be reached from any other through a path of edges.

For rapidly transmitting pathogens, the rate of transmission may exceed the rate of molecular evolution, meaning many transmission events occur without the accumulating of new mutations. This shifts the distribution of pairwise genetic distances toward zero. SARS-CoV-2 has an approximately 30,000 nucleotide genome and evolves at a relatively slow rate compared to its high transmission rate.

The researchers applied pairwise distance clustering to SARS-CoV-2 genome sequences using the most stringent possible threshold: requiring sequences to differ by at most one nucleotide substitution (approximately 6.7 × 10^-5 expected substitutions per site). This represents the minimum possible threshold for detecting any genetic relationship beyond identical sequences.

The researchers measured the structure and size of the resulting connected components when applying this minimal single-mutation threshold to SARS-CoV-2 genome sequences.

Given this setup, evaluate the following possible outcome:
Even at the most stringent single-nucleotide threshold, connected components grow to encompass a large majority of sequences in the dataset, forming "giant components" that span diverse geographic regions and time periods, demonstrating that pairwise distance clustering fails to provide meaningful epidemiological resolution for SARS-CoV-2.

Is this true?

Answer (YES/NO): YES